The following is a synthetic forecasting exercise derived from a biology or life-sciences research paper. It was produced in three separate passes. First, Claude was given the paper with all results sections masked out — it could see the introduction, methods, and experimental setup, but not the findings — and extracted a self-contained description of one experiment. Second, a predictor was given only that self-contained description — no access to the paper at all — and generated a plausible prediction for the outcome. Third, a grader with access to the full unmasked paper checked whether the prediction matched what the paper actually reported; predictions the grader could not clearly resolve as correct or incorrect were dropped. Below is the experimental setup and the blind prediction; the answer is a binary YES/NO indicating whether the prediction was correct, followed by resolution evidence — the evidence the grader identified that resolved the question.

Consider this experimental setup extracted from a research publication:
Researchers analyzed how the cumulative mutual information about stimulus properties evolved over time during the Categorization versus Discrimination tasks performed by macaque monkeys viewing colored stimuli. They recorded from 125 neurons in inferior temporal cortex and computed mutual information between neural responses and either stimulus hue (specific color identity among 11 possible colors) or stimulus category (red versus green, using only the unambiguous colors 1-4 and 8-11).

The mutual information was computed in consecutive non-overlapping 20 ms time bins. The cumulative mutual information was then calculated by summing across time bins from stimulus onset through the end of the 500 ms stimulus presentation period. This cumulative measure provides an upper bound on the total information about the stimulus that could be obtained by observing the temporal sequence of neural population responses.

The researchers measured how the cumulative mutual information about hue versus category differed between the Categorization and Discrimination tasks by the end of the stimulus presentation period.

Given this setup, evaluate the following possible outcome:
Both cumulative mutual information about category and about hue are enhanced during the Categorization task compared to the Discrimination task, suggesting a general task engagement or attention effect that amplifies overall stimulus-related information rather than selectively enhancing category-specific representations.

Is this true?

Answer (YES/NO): NO